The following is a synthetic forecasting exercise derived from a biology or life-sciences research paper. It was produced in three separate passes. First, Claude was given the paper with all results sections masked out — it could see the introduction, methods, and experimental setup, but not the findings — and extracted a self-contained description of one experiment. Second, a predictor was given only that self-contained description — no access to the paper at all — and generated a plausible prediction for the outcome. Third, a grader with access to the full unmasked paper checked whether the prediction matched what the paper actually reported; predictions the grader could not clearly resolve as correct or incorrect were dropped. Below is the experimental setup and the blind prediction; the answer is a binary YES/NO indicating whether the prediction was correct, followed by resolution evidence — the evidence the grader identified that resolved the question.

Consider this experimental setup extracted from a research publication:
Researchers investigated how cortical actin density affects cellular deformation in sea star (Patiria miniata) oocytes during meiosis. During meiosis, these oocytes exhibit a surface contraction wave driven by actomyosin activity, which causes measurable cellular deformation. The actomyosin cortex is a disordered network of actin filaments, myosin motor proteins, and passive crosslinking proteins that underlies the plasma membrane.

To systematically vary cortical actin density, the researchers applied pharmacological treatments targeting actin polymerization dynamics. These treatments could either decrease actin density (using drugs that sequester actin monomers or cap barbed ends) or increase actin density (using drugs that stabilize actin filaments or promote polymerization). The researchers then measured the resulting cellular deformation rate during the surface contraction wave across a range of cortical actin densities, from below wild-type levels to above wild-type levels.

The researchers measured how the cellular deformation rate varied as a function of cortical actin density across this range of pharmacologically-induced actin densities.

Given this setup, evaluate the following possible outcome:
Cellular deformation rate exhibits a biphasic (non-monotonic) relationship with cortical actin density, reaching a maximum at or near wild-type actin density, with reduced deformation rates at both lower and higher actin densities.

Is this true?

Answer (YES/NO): YES